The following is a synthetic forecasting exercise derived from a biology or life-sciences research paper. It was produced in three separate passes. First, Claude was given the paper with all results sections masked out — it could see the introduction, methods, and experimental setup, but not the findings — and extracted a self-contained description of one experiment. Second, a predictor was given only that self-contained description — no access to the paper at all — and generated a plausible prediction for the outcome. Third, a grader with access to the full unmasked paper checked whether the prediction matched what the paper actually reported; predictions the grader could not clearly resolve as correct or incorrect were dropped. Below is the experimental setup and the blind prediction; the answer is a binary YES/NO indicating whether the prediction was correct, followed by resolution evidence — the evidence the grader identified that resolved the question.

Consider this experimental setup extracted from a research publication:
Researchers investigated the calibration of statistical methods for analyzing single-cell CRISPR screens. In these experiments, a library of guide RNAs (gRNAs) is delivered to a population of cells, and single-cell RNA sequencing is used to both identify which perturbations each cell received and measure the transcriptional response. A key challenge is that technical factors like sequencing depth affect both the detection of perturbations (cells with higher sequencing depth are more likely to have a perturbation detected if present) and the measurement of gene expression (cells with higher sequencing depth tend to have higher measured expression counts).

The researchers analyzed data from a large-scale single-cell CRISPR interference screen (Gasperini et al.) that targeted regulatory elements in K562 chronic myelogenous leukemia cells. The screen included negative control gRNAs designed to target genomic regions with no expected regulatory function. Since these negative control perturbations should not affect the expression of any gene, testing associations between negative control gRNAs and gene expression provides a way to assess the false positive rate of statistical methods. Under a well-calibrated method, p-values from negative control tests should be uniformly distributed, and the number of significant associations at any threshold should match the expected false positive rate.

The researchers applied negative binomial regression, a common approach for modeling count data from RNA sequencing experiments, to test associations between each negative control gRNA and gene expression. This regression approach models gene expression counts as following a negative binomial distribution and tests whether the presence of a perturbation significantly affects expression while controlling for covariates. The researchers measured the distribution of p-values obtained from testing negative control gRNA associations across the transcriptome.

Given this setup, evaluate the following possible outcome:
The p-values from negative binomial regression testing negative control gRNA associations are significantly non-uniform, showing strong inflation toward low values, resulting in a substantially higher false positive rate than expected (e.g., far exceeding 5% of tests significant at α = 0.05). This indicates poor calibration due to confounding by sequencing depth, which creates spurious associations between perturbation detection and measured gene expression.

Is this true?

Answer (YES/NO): YES